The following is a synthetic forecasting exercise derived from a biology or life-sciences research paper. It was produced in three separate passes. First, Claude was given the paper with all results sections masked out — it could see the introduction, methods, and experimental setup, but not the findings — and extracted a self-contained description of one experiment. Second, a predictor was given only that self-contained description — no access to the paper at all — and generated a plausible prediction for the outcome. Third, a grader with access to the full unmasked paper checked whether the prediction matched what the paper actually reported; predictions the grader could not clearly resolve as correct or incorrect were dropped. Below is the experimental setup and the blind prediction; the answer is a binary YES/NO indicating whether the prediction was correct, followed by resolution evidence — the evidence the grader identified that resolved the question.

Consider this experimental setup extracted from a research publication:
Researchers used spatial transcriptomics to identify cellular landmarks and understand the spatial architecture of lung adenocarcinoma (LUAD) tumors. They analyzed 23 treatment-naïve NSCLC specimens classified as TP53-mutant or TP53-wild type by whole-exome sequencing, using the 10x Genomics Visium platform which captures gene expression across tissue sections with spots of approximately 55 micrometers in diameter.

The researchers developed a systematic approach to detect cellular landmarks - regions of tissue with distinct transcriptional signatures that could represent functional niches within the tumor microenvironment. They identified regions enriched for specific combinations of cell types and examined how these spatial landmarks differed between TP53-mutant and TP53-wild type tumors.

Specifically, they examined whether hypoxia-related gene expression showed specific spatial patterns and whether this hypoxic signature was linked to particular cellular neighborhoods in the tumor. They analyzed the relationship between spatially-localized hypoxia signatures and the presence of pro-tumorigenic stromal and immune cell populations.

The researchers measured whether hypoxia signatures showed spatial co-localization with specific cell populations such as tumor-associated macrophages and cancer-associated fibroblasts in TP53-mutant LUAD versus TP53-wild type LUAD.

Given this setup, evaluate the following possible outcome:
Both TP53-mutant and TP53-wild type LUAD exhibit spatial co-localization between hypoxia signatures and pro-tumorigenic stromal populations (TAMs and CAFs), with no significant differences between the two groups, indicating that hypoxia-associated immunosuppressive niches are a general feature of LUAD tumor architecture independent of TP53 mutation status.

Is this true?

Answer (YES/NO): NO